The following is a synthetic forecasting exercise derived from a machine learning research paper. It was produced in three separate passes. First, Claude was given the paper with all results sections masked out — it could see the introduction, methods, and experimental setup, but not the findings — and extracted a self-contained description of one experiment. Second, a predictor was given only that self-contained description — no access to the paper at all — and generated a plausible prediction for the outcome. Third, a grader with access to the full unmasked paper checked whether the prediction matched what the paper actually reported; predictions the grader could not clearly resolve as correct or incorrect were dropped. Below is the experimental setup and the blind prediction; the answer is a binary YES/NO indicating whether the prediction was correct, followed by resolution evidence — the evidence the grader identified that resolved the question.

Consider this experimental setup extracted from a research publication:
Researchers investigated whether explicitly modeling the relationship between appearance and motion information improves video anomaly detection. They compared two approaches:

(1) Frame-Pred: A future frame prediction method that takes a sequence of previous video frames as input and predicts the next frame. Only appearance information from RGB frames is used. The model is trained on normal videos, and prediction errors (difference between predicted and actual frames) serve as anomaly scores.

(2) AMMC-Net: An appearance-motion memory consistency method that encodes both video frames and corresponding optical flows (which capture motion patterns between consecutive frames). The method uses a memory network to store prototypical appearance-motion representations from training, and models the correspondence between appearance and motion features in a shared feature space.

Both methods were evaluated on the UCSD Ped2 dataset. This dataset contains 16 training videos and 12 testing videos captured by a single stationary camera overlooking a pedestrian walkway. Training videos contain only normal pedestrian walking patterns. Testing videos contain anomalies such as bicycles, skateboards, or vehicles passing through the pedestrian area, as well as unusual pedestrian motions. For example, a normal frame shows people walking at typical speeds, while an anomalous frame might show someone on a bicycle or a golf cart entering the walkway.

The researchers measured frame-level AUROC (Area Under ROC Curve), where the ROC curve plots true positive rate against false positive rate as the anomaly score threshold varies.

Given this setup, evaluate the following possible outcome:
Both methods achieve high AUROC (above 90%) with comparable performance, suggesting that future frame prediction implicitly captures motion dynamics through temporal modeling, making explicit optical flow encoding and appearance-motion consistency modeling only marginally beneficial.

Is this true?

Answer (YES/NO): YES